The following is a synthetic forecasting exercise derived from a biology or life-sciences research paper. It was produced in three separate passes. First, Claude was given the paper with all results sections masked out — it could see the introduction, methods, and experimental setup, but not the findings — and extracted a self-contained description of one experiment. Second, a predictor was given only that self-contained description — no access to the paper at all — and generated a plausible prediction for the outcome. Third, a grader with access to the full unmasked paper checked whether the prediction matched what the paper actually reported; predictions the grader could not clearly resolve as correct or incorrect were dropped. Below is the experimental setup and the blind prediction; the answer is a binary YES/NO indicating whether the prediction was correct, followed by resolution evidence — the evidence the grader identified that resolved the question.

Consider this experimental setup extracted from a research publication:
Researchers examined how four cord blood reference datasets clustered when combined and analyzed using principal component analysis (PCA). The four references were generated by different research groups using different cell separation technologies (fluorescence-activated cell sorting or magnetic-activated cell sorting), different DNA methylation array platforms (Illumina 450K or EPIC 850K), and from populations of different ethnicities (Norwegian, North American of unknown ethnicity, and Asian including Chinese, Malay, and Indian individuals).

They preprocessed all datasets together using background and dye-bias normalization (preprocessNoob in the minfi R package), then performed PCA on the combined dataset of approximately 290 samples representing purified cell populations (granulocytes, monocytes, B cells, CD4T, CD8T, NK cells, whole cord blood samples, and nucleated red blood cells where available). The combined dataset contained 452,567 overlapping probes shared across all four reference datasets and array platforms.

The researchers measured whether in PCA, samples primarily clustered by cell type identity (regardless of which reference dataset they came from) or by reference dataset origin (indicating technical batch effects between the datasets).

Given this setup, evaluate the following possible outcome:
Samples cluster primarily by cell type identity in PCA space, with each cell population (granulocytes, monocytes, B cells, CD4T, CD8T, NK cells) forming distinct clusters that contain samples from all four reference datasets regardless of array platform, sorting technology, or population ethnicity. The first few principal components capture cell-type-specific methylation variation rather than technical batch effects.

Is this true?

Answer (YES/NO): YES